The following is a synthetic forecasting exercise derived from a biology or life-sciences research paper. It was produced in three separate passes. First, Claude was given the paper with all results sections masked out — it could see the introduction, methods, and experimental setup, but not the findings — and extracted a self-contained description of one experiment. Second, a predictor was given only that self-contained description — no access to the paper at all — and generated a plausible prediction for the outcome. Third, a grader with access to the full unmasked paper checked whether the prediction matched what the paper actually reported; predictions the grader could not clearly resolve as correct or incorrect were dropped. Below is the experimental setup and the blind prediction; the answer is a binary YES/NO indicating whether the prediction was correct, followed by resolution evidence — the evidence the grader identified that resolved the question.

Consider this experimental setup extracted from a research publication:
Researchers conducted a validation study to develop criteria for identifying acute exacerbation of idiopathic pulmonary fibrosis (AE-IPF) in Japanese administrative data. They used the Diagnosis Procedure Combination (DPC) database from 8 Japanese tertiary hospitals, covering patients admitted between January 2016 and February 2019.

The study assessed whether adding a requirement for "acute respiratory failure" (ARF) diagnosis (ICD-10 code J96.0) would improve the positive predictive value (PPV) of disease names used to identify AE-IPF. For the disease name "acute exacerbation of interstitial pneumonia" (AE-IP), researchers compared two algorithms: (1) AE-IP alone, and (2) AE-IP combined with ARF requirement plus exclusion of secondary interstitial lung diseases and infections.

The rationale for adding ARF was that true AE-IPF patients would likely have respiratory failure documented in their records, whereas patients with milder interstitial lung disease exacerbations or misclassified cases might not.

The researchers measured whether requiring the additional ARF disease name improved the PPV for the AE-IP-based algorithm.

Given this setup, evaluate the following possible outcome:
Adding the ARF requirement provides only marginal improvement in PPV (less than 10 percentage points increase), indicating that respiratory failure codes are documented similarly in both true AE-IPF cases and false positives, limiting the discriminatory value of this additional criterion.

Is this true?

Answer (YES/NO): NO